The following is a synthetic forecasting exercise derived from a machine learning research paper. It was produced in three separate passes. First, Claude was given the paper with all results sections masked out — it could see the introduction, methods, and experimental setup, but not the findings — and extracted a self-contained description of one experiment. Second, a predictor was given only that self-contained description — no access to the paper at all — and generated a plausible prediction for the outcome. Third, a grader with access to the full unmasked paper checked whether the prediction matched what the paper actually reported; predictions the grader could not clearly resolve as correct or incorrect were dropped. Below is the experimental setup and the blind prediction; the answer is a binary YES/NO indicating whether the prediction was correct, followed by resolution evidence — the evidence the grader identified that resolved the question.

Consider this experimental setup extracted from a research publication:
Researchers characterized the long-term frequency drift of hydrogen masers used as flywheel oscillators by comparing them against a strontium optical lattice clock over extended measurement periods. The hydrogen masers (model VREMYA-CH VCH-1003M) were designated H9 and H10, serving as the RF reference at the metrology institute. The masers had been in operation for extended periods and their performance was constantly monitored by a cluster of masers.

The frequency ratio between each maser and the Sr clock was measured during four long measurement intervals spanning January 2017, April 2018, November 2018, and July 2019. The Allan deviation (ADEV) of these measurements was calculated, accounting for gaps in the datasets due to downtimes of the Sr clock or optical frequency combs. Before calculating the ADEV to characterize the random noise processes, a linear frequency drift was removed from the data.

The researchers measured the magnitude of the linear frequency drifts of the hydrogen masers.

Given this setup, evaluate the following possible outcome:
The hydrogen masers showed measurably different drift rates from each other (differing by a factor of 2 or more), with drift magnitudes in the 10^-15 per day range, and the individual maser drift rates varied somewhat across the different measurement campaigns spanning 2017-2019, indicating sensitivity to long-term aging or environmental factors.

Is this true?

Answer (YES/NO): NO